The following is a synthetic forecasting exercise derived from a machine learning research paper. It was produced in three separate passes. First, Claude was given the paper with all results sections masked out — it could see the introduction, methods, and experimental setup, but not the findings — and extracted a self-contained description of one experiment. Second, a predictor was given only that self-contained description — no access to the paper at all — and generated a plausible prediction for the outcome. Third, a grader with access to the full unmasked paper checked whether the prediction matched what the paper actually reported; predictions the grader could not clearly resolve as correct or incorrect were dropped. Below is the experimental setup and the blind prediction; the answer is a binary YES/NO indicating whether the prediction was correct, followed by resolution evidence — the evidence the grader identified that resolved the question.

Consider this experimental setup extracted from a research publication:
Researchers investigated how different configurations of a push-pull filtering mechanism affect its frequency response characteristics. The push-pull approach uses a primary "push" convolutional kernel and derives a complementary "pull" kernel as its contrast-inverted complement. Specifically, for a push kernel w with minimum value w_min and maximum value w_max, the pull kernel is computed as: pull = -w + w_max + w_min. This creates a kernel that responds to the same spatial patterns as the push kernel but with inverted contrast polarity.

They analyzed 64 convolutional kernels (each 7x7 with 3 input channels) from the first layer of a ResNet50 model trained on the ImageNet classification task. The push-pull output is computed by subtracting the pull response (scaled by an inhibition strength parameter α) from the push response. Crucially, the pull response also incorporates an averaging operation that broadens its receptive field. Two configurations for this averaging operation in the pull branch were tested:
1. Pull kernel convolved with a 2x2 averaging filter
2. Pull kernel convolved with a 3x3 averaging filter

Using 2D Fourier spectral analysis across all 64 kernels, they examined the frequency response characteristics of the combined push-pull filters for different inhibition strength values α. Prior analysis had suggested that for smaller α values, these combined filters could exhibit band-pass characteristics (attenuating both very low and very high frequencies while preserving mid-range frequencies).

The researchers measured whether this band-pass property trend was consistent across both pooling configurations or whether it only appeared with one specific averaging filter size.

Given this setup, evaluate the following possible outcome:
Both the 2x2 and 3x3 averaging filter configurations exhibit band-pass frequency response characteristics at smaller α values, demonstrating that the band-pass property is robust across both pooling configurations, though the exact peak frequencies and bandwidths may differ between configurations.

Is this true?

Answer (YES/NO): YES